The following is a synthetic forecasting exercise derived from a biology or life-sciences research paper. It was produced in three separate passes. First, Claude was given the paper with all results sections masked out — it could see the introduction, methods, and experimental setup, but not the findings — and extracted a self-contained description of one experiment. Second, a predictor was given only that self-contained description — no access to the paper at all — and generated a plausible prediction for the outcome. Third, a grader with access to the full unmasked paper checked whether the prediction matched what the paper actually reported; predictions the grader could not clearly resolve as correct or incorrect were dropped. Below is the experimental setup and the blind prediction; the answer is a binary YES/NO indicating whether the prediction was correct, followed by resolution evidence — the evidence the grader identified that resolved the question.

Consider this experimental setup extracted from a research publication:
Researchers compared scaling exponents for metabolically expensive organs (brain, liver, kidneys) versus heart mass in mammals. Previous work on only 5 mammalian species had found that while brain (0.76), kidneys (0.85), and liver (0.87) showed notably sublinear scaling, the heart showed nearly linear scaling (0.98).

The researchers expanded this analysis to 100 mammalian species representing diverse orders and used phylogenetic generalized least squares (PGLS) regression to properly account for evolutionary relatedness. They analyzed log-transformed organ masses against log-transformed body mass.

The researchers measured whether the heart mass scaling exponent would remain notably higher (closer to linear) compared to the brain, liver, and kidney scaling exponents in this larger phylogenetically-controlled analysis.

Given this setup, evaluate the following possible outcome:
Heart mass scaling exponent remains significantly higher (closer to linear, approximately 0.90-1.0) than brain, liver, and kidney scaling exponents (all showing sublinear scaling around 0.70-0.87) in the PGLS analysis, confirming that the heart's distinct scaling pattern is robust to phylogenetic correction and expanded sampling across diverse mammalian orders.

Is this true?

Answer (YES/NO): NO